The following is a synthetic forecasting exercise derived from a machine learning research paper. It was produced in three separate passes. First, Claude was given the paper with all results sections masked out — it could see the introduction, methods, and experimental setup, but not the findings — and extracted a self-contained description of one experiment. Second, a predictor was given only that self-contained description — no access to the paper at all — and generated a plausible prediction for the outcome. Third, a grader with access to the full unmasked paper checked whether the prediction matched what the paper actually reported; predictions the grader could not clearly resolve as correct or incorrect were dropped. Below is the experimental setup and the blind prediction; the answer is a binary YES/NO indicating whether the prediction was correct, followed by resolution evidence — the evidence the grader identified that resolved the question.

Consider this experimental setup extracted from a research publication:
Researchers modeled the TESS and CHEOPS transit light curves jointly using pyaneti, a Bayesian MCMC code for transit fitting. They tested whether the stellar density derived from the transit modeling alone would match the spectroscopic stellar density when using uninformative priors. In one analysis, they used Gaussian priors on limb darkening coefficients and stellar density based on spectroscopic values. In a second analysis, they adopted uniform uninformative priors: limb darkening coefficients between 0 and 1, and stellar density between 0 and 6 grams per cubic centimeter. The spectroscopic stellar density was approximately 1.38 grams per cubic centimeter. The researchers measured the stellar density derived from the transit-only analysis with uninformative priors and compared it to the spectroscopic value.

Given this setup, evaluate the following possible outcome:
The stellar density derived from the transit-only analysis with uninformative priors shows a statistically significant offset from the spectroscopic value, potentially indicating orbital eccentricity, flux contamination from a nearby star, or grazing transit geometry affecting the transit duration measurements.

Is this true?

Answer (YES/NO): NO